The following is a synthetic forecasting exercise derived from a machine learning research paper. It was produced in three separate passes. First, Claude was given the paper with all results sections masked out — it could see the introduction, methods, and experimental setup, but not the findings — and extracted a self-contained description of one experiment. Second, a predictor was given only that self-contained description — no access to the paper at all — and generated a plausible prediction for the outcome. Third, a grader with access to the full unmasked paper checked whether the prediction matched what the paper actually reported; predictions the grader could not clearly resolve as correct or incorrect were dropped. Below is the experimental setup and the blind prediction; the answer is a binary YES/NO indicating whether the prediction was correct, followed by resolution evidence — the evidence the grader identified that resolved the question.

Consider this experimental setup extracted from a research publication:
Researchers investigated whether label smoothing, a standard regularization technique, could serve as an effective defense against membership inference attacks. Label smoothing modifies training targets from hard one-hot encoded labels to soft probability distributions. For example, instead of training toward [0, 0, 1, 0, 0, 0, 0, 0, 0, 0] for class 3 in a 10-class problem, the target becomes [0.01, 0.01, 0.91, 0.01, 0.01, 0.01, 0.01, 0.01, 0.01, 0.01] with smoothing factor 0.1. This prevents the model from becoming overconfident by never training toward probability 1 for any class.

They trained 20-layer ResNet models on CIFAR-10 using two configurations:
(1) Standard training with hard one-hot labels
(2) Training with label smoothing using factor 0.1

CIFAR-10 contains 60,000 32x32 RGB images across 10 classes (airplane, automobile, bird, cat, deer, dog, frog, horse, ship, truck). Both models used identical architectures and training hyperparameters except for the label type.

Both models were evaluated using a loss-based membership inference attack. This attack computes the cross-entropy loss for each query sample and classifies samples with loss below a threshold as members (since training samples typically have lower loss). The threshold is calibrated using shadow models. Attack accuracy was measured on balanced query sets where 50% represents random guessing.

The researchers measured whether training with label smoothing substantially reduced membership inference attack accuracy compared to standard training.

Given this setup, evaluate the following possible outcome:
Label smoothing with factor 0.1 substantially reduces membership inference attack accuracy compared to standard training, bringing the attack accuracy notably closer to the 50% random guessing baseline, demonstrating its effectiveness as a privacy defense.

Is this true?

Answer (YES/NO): NO